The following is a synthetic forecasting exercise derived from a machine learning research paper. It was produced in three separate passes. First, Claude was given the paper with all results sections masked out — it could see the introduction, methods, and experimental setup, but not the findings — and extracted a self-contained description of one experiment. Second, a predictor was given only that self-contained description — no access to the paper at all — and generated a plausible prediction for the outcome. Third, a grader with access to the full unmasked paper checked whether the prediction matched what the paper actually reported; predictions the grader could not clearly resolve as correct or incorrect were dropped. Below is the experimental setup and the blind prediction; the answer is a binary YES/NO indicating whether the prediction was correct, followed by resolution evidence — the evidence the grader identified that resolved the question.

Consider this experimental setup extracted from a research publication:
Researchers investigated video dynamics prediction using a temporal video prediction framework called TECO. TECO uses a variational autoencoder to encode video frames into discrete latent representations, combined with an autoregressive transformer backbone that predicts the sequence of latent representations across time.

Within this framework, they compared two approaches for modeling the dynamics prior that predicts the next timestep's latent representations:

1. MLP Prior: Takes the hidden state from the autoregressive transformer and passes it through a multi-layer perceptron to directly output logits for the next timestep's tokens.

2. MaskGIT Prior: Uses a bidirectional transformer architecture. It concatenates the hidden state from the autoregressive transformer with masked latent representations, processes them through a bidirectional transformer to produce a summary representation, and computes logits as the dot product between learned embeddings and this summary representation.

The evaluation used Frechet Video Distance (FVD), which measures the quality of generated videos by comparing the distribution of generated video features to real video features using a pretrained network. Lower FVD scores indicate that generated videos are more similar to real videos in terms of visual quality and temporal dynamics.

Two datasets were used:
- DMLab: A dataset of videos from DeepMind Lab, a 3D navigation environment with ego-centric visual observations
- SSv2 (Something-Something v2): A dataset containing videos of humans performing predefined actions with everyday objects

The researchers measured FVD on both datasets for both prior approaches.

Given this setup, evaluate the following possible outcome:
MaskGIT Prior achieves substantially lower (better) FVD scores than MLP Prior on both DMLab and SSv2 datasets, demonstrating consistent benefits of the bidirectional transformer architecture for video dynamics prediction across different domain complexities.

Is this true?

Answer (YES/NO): YES